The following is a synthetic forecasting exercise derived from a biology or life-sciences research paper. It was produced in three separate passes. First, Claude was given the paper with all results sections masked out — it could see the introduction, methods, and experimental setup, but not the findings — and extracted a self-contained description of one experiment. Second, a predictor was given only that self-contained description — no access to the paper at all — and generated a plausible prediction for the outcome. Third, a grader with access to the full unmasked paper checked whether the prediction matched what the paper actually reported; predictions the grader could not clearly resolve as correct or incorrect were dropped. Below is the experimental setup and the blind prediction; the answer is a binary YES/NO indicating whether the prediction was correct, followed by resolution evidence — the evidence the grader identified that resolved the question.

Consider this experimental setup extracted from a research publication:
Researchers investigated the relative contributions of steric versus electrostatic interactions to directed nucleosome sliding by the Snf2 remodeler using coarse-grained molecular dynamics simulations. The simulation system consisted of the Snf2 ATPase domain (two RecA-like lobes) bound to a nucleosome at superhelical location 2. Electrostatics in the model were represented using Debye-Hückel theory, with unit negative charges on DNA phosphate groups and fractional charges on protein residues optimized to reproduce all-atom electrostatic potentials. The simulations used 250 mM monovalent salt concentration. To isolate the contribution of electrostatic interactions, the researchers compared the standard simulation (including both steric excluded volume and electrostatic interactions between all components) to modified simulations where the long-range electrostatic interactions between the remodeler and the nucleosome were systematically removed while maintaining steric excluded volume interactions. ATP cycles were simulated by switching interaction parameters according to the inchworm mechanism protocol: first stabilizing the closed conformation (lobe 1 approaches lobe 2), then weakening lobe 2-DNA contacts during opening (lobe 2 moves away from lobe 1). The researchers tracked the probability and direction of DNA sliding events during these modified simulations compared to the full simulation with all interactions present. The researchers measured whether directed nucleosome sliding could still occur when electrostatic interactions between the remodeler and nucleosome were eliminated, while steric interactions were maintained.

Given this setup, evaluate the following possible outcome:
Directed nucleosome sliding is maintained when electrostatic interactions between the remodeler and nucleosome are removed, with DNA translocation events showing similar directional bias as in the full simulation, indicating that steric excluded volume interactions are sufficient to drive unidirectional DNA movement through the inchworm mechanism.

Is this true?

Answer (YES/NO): NO